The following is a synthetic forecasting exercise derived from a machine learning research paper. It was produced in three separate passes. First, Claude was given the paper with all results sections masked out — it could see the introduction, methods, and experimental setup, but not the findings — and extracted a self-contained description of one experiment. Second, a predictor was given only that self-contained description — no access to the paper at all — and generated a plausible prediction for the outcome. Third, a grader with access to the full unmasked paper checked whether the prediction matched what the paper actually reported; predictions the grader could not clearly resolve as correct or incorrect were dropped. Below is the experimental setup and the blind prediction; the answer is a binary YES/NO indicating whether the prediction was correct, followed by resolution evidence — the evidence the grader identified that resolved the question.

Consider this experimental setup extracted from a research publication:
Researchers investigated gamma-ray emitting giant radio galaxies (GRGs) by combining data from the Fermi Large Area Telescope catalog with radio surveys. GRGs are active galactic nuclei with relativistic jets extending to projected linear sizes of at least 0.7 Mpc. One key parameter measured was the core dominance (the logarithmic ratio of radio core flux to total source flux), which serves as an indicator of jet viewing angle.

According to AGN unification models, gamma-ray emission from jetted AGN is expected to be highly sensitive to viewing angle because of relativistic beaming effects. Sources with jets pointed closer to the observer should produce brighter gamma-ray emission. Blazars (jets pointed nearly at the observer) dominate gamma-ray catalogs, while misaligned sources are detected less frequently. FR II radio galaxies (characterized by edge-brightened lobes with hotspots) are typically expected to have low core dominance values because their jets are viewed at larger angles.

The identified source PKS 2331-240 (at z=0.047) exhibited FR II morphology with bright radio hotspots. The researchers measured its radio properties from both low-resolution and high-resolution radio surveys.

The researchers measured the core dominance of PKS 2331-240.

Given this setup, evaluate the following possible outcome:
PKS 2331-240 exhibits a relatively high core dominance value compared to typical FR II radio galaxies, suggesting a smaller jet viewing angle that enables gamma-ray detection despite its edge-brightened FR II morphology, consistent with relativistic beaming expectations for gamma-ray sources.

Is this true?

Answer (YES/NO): YES